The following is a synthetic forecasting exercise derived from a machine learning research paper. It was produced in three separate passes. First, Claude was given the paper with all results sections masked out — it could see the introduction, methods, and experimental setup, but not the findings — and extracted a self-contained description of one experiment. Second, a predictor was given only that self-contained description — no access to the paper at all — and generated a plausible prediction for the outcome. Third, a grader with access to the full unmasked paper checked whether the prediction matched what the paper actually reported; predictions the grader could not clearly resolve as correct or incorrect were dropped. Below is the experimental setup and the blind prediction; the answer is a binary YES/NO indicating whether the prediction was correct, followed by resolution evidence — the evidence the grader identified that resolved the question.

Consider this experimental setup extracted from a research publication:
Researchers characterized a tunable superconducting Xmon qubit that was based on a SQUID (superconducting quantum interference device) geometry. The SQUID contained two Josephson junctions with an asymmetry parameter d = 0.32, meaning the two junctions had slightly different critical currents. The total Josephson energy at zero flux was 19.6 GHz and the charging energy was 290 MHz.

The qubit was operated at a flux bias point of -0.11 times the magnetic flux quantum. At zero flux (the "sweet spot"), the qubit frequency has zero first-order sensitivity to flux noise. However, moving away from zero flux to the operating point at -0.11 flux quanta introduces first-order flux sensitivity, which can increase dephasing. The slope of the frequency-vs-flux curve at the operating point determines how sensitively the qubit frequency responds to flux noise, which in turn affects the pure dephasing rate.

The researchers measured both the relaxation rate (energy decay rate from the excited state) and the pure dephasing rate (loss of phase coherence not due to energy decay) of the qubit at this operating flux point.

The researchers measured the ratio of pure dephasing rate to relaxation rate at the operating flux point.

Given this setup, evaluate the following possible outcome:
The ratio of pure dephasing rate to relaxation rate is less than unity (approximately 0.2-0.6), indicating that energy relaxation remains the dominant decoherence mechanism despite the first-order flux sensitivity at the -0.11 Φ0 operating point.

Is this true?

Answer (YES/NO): NO